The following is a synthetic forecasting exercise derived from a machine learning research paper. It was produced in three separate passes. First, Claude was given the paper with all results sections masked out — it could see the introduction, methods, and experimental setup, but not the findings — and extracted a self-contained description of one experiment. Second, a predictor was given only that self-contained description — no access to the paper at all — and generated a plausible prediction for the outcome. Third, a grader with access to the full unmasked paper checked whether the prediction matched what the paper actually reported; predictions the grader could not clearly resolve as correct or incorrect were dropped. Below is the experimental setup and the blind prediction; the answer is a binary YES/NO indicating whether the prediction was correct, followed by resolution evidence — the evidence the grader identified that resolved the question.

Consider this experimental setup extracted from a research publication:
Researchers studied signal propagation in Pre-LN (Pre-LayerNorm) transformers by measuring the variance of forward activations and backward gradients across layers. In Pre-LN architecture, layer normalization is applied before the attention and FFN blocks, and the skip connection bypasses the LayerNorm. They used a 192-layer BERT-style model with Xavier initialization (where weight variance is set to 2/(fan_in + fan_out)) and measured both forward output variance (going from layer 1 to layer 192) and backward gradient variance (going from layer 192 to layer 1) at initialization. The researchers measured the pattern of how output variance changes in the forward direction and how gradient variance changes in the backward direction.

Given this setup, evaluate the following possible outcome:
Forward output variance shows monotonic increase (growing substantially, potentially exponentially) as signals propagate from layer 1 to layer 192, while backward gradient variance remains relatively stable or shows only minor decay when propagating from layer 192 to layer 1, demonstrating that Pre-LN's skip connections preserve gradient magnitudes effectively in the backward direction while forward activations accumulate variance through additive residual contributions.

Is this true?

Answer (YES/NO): NO